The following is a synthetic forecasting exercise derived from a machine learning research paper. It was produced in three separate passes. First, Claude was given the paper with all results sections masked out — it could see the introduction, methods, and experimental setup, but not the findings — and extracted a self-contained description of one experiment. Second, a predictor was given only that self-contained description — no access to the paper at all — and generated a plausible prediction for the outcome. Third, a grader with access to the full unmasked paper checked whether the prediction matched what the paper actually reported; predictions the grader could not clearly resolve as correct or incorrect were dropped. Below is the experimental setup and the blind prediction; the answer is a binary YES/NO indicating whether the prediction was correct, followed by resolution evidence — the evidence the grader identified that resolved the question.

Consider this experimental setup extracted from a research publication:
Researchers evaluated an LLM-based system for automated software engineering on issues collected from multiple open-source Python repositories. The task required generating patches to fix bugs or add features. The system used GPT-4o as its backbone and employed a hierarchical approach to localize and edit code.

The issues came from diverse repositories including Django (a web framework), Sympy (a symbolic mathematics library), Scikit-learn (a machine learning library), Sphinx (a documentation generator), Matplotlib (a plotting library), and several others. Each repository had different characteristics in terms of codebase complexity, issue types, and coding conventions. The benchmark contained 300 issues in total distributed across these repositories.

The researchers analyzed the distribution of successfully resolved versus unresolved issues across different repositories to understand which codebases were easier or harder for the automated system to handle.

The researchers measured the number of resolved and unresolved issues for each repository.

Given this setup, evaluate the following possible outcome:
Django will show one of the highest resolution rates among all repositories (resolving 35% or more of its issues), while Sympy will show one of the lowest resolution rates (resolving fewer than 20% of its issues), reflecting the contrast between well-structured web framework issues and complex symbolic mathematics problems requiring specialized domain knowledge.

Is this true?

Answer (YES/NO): NO